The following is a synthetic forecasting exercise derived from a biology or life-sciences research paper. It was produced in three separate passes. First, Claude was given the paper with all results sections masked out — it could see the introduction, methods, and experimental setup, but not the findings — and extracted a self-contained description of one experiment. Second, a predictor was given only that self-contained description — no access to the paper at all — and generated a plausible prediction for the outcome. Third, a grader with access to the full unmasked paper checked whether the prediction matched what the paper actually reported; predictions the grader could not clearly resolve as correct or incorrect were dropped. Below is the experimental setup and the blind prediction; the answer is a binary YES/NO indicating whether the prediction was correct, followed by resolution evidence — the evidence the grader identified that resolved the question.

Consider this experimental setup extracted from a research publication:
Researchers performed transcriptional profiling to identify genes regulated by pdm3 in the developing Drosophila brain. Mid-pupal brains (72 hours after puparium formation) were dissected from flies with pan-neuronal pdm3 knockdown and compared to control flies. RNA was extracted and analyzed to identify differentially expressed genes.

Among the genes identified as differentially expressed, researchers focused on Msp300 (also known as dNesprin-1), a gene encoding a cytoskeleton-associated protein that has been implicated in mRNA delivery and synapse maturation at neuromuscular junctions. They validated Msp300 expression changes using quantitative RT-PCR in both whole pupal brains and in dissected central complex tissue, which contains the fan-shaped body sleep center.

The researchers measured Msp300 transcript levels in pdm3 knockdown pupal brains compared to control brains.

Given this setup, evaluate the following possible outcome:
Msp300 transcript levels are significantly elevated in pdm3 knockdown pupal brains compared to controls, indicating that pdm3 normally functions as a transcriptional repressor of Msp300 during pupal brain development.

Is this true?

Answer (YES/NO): YES